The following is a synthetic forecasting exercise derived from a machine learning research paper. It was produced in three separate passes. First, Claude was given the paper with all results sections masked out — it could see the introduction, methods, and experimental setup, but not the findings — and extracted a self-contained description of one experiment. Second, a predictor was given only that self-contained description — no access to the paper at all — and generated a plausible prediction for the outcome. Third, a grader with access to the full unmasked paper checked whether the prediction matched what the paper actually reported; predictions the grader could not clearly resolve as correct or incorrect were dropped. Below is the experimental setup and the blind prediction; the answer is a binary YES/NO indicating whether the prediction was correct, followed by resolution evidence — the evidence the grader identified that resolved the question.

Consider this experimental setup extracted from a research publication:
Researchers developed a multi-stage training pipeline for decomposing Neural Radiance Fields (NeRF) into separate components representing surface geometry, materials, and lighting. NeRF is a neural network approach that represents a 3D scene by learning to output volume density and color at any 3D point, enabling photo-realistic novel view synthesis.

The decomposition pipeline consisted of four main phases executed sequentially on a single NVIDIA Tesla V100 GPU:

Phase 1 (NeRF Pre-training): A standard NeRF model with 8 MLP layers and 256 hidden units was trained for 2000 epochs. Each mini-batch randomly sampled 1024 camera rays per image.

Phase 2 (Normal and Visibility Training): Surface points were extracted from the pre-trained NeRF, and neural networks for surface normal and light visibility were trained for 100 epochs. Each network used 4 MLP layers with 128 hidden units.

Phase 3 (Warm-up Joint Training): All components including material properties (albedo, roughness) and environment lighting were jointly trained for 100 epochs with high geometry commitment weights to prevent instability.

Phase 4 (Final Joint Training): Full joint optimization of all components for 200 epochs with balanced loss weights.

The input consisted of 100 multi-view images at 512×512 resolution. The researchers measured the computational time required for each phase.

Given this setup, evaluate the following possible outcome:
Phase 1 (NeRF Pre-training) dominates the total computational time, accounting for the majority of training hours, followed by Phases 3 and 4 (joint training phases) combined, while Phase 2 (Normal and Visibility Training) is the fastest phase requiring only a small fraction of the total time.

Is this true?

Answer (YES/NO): YES